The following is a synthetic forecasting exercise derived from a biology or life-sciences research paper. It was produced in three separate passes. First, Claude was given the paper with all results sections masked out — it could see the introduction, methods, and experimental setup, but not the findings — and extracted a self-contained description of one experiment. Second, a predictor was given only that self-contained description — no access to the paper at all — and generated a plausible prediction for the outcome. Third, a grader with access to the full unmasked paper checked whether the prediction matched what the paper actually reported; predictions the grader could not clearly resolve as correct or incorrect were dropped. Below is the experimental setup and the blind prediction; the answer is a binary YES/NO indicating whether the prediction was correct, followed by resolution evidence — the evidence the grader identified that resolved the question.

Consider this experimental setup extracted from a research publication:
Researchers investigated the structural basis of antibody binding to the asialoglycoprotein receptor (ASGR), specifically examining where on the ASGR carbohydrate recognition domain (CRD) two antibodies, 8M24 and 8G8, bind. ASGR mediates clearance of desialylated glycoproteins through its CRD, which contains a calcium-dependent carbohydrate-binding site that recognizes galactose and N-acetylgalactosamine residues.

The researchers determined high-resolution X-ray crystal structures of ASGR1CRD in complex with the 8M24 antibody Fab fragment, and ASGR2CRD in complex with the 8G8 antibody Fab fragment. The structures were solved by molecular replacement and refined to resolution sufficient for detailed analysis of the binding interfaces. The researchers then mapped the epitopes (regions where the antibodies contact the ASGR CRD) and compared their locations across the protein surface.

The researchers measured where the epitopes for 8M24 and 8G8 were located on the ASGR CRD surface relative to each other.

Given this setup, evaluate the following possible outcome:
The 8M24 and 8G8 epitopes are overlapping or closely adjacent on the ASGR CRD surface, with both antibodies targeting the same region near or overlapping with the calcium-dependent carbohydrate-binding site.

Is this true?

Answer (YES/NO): NO